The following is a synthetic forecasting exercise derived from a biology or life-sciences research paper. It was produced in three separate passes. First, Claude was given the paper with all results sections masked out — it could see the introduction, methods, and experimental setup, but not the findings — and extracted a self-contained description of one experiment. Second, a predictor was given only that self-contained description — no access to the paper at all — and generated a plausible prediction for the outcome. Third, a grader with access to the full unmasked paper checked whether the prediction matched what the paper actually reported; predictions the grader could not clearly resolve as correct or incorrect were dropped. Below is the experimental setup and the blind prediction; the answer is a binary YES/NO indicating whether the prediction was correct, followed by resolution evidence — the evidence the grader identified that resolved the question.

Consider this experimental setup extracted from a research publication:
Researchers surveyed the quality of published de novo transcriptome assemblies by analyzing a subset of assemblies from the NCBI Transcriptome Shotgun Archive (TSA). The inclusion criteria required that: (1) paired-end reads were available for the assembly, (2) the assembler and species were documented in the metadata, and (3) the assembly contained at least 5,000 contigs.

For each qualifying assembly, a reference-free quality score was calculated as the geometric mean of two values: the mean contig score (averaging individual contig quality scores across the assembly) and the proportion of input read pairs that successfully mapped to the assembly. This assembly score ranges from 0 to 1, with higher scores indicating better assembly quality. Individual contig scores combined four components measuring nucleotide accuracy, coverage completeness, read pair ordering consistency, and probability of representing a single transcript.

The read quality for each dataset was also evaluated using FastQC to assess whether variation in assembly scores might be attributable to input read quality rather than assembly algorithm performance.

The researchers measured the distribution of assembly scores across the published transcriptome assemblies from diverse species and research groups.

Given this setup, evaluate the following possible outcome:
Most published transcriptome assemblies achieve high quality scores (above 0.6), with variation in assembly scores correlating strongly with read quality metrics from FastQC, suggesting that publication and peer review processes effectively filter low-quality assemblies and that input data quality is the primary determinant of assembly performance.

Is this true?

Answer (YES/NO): NO